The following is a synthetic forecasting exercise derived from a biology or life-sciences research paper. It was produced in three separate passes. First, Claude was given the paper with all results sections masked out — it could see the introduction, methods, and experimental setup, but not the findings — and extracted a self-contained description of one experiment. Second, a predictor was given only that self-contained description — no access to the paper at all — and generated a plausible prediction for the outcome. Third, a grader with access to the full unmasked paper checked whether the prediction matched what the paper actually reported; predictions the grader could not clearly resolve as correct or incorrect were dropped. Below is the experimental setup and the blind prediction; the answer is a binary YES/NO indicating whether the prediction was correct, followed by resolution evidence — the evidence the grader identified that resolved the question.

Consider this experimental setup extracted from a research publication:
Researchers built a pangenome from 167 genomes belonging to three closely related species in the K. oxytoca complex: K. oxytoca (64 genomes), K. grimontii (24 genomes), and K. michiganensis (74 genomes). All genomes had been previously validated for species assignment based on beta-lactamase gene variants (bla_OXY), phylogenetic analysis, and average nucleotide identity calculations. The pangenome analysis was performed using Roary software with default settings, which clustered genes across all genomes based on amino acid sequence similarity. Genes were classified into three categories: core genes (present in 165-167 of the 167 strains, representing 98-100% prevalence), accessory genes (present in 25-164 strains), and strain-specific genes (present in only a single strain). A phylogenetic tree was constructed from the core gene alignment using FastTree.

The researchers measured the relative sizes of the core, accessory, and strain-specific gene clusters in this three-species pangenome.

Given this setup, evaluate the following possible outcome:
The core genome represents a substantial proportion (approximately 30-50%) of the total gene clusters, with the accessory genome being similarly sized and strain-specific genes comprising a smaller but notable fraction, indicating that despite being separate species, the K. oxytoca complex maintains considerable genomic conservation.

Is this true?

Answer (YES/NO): NO